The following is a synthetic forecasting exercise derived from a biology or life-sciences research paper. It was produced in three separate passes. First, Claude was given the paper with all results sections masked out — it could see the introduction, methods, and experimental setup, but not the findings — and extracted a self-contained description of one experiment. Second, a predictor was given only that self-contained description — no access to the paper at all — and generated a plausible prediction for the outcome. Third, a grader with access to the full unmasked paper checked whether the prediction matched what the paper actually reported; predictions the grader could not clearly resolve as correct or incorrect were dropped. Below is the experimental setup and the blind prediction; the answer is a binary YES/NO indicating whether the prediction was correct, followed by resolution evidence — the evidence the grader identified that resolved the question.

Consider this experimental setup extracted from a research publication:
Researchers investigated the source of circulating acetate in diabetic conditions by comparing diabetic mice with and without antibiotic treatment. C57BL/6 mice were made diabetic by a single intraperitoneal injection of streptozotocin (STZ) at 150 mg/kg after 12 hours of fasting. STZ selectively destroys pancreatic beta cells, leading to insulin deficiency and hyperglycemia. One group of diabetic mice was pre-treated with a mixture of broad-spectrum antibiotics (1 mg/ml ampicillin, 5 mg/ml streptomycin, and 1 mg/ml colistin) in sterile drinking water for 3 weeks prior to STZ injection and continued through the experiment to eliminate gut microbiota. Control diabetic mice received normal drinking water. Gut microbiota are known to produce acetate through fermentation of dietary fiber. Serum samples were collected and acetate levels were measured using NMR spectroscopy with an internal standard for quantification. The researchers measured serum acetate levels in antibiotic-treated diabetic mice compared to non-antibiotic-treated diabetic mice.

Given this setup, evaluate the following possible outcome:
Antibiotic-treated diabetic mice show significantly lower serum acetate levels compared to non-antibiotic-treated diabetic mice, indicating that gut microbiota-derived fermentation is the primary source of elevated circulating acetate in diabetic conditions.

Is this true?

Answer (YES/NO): NO